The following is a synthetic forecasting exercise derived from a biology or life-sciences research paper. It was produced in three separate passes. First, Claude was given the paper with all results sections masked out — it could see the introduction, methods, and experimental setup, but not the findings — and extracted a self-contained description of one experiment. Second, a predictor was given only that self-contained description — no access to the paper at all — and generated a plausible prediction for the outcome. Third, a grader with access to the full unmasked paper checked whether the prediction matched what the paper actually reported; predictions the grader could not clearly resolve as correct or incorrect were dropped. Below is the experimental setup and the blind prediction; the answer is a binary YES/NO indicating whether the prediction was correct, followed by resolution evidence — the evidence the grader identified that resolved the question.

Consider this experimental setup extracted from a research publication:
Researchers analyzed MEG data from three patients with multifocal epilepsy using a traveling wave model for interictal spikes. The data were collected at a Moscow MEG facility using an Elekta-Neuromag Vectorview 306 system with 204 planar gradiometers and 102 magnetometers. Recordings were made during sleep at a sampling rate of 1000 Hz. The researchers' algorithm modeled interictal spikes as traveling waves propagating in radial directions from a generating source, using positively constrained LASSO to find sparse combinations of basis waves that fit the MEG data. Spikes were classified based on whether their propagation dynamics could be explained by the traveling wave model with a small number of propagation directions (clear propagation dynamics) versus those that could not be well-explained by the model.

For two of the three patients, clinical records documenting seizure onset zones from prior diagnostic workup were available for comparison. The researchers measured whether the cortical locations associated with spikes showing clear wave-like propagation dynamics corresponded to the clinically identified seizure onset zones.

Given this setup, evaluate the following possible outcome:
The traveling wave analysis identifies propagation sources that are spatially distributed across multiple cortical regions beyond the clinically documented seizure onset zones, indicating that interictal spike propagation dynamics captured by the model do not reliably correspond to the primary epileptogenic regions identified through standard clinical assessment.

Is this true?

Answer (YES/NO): NO